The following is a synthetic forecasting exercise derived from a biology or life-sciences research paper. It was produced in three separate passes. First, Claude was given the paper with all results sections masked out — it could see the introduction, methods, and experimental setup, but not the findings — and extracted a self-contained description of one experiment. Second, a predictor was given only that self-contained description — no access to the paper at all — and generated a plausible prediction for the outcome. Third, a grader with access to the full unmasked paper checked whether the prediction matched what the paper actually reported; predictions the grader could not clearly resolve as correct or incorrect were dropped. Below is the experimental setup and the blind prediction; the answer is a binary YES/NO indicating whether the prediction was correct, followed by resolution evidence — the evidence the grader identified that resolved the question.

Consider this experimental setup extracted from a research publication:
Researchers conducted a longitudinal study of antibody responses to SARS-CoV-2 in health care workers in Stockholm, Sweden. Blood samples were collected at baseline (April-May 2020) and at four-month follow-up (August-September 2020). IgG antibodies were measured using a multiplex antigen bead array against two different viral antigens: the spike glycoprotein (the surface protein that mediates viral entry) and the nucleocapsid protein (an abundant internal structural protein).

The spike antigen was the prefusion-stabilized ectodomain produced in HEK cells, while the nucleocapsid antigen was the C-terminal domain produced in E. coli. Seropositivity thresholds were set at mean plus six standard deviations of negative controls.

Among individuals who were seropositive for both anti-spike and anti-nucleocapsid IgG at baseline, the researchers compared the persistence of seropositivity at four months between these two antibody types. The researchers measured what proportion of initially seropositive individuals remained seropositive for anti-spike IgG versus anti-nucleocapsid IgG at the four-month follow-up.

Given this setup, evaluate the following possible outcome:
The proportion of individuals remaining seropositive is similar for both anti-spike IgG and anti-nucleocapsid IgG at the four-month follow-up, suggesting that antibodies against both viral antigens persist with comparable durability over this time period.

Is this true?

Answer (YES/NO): NO